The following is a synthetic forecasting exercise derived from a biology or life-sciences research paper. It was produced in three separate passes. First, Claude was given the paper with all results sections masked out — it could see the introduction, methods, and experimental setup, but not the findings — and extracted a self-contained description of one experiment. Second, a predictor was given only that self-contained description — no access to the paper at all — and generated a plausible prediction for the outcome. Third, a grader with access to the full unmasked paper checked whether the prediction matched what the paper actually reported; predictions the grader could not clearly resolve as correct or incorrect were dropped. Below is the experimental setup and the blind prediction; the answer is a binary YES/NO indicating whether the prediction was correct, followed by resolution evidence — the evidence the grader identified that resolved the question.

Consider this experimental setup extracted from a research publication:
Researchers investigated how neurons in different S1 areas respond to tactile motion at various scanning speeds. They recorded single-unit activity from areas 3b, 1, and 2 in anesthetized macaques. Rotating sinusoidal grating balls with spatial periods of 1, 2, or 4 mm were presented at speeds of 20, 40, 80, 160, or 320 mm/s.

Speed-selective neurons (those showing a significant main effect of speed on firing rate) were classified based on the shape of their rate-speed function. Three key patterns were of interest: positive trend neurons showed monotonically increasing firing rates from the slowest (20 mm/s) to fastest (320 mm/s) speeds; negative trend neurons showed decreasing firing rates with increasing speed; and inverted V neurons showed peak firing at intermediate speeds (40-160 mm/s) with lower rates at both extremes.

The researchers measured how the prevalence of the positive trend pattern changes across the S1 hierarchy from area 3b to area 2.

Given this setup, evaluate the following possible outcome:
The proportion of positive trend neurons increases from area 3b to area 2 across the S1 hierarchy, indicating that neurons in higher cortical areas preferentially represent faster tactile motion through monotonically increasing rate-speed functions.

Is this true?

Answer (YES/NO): YES